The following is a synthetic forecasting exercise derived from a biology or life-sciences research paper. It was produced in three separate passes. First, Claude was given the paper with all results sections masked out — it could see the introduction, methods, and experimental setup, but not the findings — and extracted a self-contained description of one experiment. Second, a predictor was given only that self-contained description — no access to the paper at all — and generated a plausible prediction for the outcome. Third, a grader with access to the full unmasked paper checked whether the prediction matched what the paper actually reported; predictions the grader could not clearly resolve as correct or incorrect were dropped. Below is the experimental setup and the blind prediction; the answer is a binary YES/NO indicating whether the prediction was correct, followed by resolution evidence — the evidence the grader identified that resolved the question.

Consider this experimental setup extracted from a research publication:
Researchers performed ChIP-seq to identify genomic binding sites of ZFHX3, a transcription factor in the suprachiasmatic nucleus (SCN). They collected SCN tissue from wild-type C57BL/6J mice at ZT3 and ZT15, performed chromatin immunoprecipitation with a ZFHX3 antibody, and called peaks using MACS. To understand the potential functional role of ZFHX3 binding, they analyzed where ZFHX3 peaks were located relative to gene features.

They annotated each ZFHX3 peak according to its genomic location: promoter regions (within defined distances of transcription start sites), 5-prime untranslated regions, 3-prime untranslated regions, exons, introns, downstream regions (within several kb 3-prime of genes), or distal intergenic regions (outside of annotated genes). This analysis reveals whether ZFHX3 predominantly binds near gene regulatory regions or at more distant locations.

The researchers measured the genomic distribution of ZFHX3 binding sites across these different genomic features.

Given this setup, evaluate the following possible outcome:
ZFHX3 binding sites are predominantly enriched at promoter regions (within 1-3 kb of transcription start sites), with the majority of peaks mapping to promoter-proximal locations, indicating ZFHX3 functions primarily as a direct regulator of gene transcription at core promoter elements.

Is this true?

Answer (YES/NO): YES